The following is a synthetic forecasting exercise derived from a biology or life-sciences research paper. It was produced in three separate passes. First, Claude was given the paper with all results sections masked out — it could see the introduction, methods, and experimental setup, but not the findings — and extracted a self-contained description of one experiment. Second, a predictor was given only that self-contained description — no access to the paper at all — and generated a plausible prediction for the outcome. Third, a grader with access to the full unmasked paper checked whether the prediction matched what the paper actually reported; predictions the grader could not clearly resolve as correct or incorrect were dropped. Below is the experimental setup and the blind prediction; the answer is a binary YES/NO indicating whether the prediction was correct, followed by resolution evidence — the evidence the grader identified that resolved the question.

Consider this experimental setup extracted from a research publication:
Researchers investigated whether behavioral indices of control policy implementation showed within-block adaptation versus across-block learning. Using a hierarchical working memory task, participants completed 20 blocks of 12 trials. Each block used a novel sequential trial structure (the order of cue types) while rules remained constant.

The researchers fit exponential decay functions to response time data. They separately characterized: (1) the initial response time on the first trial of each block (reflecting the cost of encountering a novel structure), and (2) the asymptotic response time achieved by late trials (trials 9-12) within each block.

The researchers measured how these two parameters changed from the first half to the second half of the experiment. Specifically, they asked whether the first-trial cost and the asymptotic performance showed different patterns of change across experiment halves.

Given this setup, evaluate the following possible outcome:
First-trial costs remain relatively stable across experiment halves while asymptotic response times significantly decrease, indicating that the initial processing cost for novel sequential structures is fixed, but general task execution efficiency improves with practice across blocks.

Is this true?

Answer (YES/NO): NO